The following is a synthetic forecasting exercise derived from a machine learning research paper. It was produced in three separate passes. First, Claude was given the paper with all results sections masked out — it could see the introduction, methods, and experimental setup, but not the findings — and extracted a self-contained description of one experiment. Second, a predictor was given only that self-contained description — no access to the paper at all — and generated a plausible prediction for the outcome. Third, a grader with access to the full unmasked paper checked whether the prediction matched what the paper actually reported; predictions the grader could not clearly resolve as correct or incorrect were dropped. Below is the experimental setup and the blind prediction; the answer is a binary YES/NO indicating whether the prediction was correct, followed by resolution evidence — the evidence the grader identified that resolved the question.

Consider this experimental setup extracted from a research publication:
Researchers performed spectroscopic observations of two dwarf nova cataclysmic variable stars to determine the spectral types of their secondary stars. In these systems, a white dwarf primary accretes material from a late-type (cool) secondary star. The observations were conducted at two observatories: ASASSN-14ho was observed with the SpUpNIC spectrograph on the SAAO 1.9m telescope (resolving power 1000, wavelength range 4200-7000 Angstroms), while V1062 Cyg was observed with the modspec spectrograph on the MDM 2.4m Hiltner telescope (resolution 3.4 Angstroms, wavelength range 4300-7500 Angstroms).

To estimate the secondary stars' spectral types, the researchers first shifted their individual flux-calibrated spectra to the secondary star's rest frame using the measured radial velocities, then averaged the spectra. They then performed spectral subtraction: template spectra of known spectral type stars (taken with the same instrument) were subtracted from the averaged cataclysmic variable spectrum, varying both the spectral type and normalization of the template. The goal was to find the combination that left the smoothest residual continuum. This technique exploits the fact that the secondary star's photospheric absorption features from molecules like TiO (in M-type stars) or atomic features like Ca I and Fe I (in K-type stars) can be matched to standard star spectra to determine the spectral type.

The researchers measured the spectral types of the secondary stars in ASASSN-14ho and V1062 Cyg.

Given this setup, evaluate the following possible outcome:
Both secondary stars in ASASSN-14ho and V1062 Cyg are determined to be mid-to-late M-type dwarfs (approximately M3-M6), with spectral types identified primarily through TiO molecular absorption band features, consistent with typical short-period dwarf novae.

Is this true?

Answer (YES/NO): NO